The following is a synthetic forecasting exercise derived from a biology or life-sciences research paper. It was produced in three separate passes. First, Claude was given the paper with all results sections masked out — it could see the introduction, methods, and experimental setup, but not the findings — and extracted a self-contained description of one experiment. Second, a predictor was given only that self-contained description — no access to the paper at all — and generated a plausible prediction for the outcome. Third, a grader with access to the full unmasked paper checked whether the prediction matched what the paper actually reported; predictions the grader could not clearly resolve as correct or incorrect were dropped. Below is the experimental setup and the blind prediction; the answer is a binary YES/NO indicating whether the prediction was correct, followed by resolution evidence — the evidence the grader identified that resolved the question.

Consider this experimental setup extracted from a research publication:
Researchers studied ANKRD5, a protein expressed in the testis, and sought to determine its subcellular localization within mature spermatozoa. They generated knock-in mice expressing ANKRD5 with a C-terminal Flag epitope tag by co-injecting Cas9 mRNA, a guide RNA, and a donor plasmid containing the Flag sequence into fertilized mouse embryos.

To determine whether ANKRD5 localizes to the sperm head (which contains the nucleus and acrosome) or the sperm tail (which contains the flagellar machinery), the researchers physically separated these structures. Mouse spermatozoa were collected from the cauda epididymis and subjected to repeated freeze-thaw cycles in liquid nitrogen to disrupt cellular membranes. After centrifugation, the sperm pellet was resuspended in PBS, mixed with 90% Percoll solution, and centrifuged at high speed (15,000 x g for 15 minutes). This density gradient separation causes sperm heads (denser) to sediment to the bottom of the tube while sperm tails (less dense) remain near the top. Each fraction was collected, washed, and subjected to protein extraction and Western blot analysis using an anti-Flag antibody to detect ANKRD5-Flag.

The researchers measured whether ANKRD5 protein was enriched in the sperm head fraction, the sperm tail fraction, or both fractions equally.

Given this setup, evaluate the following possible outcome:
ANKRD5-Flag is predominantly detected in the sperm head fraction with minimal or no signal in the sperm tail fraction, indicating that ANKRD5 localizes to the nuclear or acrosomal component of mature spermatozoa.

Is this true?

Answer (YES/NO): NO